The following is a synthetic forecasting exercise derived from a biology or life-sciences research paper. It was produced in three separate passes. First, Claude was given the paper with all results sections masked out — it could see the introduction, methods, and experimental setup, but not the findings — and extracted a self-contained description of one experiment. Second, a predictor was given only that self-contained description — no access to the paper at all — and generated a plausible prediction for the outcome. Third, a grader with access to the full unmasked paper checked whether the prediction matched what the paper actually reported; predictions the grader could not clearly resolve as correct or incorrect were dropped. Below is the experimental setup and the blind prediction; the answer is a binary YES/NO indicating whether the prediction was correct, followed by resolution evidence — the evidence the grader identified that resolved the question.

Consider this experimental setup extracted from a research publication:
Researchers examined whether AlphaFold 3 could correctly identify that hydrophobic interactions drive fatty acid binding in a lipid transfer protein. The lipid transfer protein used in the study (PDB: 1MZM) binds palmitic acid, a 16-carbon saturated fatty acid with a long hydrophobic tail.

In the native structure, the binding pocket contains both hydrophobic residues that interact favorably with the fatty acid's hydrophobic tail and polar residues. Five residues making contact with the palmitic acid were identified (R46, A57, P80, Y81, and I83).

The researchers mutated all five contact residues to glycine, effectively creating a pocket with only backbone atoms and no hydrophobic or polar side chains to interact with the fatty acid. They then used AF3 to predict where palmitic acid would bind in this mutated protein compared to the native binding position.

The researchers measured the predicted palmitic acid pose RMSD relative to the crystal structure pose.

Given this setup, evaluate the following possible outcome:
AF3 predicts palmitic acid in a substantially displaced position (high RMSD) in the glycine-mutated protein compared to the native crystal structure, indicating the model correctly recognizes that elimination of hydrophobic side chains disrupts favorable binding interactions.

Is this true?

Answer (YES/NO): NO